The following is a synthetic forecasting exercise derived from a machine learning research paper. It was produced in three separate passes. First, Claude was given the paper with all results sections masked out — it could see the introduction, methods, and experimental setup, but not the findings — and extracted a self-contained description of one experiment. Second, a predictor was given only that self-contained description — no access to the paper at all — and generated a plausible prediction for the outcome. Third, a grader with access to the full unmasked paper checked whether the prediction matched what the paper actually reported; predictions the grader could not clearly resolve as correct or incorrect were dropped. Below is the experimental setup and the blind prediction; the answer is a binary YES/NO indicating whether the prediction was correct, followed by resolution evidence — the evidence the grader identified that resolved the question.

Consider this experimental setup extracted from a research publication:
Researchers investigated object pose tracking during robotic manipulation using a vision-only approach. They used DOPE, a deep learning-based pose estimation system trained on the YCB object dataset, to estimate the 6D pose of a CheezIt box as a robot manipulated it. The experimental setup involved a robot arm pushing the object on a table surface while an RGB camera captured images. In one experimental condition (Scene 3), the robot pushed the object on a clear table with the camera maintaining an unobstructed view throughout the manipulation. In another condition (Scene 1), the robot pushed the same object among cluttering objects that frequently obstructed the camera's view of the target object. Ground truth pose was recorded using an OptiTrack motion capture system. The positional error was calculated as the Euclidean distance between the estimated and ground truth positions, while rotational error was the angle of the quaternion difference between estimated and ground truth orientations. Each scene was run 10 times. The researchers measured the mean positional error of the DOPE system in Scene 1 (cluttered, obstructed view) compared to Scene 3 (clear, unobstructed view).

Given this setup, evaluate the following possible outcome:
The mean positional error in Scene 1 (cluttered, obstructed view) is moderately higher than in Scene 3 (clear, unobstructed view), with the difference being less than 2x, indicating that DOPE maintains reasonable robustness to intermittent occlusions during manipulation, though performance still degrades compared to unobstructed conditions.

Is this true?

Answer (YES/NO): NO